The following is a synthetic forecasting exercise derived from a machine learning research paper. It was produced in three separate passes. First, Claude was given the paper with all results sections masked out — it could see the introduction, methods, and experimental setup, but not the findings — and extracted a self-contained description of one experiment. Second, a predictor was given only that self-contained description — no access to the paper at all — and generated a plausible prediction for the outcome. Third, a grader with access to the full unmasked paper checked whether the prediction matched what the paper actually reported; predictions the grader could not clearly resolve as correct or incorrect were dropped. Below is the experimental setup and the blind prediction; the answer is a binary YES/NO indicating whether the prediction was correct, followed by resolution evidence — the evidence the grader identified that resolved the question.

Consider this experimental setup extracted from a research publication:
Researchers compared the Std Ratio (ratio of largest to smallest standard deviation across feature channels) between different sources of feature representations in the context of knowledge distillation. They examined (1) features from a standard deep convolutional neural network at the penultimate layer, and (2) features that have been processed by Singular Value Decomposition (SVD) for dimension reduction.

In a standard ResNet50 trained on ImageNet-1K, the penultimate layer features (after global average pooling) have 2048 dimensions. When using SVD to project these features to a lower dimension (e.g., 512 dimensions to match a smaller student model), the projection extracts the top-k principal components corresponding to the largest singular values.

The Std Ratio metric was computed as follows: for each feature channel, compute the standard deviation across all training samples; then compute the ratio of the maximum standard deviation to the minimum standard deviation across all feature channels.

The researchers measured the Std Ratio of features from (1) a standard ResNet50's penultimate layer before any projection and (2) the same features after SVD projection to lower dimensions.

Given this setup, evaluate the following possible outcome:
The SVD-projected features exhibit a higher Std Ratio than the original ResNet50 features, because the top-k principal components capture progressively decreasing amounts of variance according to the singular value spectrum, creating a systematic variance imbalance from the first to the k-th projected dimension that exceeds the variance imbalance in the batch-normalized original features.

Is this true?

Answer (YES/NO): YES